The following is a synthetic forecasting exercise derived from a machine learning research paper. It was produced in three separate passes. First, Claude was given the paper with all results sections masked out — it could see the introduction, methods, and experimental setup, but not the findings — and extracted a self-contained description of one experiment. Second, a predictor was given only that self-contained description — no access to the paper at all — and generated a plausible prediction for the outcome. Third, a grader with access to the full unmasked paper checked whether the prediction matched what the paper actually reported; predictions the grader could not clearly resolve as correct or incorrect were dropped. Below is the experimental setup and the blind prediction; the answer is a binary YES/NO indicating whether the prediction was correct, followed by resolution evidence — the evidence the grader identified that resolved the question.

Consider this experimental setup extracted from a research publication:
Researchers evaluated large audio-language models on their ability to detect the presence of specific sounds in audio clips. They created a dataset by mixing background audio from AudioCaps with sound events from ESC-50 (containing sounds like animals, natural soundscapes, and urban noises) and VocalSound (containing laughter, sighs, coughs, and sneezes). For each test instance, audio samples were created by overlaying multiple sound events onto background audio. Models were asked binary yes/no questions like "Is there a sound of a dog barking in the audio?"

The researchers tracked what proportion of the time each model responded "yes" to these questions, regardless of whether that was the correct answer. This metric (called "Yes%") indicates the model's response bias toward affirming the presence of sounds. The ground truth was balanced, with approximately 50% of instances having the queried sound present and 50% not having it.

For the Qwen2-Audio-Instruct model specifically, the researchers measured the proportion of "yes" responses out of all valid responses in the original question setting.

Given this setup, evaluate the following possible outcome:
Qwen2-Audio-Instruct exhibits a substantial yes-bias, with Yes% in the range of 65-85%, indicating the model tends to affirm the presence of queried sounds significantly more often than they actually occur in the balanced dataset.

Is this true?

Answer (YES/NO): NO